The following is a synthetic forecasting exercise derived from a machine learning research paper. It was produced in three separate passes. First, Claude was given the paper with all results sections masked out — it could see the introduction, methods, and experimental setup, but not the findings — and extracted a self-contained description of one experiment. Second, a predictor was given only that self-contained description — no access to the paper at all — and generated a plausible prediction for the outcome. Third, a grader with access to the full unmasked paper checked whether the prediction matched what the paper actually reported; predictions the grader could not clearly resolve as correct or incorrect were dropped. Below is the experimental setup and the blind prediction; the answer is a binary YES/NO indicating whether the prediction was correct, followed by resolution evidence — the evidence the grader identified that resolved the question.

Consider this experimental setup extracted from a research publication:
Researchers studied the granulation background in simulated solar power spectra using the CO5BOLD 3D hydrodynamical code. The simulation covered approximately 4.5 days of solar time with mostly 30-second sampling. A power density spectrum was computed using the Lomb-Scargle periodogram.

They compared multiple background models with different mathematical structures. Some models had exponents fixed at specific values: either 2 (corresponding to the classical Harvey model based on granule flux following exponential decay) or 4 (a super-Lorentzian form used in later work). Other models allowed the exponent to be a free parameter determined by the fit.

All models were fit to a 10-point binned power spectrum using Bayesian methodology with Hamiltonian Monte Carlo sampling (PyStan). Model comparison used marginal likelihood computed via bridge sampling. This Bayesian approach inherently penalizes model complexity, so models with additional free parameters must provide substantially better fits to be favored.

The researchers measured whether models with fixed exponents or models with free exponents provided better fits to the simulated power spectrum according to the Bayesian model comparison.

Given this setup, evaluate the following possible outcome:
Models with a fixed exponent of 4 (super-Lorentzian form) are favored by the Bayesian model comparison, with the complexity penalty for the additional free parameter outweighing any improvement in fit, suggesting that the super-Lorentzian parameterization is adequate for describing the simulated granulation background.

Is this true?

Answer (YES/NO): NO